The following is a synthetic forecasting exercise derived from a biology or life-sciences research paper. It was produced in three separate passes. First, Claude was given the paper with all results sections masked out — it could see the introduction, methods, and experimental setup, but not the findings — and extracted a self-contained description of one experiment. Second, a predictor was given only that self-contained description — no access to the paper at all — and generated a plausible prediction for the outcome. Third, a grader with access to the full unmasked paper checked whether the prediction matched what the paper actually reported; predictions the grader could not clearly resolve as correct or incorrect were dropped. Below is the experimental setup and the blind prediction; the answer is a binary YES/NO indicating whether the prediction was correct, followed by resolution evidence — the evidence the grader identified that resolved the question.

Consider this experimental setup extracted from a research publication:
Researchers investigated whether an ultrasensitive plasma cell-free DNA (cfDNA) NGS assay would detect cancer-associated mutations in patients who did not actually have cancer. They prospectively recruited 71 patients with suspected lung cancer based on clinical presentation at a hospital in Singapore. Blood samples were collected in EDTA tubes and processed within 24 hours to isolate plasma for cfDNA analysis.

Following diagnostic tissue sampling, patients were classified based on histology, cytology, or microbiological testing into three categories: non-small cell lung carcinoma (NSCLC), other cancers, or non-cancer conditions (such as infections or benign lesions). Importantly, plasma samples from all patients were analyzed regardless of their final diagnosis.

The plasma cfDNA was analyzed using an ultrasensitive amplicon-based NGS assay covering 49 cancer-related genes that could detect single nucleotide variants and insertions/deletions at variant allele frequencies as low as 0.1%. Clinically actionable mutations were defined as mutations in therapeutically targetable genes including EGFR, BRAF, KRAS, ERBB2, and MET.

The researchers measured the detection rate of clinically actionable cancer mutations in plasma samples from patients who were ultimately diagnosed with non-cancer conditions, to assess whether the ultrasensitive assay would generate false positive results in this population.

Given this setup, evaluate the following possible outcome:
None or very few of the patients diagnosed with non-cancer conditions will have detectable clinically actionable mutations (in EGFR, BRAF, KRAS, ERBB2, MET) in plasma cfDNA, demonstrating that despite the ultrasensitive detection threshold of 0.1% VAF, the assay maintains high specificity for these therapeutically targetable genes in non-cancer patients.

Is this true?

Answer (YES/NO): YES